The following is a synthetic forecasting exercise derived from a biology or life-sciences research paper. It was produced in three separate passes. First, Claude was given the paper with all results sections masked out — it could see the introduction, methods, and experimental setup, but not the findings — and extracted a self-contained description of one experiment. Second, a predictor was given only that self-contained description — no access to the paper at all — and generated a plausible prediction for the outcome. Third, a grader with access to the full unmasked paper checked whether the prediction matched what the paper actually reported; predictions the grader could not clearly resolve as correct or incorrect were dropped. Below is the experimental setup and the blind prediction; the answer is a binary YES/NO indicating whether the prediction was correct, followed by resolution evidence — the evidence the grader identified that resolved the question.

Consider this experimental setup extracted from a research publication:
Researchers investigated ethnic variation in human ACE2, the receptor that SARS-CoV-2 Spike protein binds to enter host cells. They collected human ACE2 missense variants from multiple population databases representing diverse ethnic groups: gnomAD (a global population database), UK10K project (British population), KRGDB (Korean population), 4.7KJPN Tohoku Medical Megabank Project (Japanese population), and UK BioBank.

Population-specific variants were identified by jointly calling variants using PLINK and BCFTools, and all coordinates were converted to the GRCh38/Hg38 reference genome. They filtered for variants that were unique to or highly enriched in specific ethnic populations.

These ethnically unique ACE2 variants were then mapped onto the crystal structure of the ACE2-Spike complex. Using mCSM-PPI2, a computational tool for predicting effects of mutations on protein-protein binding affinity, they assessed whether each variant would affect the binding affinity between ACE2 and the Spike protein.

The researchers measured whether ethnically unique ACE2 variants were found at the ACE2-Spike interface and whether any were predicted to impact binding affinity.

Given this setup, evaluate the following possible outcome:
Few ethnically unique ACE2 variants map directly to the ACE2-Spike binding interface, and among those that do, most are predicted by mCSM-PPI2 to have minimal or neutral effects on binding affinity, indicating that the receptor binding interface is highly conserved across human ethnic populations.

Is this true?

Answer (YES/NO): NO